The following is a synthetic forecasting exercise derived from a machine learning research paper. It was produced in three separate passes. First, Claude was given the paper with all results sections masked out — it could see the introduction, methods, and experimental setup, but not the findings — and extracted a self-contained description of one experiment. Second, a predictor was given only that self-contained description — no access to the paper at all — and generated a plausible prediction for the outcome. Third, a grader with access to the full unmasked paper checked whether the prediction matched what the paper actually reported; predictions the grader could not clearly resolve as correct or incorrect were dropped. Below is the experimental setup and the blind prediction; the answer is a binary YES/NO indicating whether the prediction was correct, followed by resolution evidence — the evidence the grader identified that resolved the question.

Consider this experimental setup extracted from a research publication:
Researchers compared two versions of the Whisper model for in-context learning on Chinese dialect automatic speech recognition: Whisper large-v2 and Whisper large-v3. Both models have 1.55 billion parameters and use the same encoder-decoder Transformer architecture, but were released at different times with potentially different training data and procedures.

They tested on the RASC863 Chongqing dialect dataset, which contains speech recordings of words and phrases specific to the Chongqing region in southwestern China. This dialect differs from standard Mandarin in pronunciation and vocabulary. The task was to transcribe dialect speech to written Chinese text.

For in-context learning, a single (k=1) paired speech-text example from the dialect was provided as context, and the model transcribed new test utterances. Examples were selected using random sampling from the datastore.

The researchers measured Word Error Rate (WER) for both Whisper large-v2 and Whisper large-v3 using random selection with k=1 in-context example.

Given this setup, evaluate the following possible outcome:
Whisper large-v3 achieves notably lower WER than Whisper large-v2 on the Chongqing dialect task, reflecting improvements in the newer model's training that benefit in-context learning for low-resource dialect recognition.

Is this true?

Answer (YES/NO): NO